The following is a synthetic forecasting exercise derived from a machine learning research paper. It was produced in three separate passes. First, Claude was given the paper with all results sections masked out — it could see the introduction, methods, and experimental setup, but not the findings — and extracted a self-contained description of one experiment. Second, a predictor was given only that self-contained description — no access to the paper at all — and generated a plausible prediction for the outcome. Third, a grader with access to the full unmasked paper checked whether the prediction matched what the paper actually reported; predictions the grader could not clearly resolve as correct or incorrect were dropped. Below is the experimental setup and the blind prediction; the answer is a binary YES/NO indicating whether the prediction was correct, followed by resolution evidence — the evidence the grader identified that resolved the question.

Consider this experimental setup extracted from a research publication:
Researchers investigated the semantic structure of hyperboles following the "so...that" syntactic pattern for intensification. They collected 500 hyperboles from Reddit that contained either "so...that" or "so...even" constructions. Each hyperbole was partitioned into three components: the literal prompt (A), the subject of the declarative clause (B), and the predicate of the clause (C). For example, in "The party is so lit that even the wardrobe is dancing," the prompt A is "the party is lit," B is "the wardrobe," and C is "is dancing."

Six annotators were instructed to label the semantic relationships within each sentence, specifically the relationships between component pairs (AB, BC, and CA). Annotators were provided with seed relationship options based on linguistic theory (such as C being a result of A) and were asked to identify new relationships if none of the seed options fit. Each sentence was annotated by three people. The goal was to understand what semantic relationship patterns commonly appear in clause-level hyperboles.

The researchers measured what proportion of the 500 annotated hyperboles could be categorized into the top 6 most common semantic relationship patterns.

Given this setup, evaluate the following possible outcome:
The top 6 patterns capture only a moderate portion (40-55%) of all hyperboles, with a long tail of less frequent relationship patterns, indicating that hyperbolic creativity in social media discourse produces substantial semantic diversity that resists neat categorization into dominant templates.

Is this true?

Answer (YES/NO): NO